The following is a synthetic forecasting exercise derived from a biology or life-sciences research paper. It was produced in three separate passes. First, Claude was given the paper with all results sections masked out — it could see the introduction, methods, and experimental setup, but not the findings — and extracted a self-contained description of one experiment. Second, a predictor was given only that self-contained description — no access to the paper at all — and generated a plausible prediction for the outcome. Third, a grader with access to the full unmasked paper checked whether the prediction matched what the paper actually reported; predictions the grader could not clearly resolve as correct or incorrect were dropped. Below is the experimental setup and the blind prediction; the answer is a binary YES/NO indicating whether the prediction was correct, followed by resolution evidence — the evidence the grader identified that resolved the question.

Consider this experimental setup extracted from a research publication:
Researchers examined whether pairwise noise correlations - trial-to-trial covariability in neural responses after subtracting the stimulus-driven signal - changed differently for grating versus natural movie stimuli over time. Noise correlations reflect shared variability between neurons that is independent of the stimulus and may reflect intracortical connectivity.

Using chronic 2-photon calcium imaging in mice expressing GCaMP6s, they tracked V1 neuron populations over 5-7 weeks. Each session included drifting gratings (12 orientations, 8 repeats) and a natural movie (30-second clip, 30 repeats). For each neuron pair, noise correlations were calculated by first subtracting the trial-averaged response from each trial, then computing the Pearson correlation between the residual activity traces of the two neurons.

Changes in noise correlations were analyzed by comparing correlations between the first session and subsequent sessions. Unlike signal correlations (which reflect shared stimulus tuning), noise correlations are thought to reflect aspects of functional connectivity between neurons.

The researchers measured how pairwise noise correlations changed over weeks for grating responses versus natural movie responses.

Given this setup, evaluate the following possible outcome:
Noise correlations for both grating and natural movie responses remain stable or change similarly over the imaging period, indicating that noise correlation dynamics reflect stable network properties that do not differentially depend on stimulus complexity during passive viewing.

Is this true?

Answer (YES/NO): NO